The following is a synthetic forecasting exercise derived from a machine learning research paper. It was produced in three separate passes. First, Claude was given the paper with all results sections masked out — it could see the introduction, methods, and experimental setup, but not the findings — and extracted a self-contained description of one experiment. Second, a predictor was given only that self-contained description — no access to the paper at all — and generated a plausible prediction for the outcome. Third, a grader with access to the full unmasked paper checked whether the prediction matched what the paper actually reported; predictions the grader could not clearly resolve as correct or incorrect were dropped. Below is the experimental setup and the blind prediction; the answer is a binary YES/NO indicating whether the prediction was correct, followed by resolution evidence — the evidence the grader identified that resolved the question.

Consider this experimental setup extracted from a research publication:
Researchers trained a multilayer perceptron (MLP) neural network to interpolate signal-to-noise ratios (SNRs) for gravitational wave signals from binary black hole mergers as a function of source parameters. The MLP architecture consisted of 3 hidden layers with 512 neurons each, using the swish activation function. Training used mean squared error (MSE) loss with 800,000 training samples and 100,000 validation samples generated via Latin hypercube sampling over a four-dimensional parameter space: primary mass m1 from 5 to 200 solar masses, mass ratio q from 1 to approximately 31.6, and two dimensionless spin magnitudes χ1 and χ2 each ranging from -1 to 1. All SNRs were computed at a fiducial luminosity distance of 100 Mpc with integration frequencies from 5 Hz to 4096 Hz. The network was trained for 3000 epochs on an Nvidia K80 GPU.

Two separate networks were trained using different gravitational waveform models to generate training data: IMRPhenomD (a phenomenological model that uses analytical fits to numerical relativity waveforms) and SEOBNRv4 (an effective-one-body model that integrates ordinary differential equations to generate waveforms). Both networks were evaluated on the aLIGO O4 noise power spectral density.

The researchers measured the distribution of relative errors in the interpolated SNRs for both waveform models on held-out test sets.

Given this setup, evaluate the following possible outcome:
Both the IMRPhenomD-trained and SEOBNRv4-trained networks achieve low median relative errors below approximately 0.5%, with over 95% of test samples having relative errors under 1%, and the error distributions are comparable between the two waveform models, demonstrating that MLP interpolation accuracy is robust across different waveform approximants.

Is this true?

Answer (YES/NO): NO